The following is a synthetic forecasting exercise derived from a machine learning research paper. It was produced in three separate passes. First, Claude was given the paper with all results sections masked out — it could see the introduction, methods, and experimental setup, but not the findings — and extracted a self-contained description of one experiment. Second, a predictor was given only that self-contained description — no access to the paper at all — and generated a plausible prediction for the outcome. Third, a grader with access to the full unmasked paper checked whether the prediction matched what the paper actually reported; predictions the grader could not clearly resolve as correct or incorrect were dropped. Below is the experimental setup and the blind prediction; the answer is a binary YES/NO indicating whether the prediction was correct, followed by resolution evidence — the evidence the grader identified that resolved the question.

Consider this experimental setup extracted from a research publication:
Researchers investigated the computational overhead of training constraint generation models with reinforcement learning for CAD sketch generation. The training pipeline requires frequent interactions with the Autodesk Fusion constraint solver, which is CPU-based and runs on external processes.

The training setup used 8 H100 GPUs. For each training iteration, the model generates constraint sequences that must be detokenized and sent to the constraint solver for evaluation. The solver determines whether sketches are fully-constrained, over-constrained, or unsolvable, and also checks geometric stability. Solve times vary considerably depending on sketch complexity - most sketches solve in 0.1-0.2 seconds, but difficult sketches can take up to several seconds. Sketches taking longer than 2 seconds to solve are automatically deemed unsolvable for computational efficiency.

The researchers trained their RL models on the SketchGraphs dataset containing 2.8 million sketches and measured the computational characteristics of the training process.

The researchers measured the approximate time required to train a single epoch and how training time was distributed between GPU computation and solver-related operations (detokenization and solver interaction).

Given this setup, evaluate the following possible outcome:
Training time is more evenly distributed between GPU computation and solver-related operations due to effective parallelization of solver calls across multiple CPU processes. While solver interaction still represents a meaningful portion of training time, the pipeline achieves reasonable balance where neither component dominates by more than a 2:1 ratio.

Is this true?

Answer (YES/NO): YES